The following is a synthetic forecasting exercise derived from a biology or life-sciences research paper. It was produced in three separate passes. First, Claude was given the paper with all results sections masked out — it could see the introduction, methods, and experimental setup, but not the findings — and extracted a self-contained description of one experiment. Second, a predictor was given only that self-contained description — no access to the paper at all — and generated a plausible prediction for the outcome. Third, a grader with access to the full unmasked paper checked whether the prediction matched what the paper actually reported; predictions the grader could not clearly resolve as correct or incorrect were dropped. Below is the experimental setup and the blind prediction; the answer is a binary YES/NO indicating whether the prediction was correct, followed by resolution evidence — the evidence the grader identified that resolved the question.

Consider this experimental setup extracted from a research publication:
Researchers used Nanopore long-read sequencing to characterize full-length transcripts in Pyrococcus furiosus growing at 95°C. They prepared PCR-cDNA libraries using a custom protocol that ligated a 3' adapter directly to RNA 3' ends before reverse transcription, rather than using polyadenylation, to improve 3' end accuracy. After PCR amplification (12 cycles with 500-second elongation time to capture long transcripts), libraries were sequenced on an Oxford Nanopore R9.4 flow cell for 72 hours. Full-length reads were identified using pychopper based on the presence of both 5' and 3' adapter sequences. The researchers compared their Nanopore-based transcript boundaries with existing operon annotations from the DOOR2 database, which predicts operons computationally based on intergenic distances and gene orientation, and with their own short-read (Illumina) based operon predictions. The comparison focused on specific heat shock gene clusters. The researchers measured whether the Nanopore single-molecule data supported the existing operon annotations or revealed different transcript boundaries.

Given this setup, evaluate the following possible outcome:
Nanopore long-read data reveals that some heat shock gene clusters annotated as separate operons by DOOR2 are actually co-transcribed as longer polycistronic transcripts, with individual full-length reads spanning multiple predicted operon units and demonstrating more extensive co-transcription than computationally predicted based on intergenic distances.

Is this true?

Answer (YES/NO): NO